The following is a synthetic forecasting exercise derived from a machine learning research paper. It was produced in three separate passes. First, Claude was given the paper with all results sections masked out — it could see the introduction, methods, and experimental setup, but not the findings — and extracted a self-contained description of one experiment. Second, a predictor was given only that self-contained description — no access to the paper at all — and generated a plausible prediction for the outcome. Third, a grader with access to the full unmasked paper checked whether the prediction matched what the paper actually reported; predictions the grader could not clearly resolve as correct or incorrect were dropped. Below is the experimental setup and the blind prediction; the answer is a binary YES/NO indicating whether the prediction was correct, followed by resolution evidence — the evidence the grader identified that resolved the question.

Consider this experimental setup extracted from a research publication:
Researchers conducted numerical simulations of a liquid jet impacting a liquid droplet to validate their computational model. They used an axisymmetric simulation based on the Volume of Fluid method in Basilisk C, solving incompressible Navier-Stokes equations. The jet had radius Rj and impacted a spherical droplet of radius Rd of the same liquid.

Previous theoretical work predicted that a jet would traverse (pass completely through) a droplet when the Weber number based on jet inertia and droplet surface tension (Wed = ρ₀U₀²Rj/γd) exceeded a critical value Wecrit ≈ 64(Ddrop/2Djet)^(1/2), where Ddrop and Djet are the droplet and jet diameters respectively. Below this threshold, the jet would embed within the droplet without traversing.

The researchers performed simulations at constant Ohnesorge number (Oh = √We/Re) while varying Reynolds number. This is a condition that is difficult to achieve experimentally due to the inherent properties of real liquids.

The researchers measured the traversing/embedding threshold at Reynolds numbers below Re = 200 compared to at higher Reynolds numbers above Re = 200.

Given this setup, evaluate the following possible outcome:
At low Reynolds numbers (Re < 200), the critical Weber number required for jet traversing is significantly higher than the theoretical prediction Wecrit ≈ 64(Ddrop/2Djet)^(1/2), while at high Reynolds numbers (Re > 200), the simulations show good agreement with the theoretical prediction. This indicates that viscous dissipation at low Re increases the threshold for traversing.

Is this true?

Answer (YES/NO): NO